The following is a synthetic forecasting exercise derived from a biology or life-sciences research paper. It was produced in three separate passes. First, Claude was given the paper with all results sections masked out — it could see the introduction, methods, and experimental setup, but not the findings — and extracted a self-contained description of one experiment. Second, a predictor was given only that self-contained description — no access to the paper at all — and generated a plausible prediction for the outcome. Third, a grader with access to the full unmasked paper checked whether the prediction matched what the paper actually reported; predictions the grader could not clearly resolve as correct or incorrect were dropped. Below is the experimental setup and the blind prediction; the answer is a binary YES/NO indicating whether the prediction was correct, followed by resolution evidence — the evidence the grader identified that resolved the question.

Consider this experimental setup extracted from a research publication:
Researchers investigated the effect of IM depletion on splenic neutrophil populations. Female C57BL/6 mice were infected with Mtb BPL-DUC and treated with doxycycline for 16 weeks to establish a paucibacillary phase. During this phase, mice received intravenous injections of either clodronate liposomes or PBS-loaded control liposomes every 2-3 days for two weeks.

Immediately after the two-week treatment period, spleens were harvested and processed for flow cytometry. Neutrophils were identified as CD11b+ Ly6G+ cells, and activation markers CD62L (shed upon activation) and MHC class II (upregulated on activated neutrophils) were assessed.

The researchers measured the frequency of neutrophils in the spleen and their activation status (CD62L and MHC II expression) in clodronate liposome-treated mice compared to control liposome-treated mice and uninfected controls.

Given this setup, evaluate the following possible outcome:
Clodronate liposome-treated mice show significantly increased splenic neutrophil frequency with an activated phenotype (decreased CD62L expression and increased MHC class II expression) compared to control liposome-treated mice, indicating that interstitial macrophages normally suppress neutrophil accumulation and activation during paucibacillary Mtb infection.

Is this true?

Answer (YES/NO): NO